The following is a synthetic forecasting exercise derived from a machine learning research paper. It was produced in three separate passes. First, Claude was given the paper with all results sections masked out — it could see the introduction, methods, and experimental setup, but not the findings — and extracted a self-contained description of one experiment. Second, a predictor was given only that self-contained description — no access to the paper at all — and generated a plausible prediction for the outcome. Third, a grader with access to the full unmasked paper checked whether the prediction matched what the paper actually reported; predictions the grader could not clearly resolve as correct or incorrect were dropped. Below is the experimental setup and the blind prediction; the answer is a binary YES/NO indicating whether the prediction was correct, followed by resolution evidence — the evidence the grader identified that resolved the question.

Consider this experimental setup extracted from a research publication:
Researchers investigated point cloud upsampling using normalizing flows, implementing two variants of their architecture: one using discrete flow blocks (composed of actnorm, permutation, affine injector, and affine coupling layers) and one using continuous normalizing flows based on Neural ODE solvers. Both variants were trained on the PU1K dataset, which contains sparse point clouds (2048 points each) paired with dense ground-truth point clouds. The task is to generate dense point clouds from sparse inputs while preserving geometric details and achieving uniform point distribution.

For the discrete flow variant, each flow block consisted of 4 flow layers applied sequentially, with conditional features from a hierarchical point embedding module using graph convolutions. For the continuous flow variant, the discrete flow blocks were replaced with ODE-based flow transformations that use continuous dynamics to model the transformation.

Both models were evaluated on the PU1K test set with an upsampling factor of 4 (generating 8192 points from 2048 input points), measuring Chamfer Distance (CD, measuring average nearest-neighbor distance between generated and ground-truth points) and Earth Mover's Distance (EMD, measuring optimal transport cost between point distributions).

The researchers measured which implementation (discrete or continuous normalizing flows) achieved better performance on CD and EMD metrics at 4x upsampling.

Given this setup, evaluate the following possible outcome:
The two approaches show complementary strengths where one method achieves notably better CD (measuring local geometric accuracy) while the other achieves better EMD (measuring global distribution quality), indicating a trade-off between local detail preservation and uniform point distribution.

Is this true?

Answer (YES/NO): NO